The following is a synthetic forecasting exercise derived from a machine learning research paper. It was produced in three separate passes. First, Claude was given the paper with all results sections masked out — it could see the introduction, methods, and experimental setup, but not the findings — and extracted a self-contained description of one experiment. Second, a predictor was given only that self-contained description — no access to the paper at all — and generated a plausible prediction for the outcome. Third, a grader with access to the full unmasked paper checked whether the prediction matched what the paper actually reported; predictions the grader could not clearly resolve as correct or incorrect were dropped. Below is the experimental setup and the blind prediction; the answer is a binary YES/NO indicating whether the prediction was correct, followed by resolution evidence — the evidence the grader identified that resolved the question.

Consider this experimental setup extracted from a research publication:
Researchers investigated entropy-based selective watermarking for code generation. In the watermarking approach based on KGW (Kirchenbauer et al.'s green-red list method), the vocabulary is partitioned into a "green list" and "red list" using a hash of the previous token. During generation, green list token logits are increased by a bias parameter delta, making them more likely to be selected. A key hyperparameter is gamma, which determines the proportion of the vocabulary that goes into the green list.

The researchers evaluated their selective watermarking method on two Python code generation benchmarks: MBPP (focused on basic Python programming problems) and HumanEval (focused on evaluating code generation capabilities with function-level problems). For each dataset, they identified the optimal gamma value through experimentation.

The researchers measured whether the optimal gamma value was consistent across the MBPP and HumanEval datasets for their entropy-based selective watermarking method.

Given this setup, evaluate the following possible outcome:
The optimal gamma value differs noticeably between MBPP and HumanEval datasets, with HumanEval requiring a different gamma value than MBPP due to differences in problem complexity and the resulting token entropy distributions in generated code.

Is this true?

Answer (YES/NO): NO